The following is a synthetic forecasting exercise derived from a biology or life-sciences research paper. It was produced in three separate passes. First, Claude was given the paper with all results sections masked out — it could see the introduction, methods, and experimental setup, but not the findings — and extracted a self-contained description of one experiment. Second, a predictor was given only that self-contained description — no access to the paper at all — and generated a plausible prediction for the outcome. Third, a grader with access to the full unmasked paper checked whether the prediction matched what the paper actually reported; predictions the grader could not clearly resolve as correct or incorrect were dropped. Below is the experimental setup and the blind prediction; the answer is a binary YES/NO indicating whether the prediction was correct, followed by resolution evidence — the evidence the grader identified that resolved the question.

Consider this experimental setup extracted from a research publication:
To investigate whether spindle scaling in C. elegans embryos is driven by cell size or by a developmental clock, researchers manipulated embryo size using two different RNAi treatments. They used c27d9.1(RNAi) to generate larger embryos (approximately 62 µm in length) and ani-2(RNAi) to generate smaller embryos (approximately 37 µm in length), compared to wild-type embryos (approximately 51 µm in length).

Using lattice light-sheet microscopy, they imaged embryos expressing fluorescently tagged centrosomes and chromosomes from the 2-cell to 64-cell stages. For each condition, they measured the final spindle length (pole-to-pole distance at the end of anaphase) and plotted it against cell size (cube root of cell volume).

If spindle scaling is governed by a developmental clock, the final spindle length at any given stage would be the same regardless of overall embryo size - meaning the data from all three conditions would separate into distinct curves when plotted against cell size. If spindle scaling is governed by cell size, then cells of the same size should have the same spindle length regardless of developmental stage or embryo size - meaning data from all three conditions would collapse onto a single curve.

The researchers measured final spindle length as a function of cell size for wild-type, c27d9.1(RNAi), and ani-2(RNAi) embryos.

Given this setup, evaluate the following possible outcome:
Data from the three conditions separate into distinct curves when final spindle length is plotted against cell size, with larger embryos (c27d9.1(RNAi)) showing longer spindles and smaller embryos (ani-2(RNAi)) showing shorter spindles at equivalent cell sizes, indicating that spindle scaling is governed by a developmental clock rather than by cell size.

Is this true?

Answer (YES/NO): NO